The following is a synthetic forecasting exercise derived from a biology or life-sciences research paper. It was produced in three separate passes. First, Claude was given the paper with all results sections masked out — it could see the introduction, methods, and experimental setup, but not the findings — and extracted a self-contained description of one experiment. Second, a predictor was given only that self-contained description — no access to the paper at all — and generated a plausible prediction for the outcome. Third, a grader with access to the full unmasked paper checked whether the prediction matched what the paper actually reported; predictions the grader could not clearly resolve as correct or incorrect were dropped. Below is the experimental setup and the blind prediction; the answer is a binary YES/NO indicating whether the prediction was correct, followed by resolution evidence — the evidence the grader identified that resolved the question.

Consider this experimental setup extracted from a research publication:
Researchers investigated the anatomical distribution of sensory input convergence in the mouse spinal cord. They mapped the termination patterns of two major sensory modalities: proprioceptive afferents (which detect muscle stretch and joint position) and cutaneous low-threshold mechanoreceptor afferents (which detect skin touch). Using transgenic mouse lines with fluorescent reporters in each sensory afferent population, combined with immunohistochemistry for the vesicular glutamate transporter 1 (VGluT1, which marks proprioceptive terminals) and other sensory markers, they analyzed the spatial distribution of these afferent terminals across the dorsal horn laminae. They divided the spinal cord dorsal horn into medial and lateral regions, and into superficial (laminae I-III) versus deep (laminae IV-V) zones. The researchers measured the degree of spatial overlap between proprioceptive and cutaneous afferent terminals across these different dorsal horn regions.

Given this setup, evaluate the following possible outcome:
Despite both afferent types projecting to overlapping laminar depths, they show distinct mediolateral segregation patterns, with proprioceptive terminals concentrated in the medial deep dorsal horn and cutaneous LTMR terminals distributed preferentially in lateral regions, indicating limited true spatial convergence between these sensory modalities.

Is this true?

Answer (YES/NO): NO